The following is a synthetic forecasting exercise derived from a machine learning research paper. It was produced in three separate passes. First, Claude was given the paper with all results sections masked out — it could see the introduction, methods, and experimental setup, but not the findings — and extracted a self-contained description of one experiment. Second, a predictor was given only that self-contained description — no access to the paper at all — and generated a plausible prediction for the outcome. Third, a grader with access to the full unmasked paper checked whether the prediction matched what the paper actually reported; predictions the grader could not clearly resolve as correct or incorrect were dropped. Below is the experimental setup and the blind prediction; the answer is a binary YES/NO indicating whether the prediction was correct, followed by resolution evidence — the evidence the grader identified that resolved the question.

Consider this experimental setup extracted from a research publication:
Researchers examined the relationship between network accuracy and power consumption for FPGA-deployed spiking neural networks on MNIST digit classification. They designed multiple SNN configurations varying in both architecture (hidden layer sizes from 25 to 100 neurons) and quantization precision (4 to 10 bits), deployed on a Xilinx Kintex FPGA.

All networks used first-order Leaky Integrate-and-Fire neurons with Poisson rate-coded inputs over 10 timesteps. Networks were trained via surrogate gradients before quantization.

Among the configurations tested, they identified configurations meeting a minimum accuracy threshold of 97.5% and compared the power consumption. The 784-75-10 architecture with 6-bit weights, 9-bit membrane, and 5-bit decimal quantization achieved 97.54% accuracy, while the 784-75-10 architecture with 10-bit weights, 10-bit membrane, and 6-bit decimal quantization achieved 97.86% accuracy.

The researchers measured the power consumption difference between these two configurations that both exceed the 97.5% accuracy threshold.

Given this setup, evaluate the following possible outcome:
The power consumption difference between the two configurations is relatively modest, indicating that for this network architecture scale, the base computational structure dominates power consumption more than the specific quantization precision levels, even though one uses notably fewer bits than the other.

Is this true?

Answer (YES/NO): YES